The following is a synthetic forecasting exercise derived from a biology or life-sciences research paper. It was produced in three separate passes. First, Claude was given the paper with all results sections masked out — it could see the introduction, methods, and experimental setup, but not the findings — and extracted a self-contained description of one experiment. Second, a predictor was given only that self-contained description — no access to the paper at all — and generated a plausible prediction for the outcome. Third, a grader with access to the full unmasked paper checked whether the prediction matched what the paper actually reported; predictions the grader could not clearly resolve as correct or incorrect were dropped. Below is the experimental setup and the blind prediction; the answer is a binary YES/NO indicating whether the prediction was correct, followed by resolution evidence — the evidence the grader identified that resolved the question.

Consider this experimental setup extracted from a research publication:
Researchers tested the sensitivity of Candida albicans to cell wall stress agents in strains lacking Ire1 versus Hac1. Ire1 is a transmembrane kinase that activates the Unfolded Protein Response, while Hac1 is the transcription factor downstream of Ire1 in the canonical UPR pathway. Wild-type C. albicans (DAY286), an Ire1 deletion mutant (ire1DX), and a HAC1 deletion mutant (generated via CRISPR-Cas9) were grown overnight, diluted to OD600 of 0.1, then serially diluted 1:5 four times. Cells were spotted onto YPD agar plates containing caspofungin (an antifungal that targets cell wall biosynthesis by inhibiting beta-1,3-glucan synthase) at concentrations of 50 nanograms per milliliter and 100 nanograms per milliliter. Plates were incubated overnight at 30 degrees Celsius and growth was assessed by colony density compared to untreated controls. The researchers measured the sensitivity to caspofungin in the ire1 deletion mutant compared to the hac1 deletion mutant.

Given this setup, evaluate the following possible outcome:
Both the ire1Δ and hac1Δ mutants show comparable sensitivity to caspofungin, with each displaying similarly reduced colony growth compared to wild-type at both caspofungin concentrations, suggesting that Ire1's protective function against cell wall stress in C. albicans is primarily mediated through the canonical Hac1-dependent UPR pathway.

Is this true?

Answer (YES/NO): NO